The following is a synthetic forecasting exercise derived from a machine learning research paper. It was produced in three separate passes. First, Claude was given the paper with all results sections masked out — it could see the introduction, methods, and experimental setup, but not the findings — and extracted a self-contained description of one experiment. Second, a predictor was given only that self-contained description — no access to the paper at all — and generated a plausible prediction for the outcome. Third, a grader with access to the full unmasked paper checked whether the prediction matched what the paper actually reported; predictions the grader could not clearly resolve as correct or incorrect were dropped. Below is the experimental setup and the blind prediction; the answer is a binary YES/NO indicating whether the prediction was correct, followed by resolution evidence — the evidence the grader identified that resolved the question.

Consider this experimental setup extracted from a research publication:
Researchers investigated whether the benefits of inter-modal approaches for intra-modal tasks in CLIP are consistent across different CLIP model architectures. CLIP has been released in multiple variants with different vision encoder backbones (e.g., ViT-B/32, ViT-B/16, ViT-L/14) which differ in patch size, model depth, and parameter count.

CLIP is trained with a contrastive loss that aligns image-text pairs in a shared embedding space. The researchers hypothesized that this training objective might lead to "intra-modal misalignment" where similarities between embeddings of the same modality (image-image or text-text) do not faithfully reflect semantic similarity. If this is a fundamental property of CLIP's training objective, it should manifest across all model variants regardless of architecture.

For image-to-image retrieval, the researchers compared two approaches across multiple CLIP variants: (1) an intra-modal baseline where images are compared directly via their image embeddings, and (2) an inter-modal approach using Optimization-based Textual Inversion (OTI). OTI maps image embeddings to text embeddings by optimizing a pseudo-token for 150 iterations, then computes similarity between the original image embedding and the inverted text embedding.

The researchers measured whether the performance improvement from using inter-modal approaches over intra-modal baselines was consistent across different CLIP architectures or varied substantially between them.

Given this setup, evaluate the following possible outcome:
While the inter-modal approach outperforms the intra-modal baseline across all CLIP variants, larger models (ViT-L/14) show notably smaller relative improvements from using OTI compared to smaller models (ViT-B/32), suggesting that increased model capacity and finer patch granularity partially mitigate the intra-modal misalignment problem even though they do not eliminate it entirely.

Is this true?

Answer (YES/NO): NO